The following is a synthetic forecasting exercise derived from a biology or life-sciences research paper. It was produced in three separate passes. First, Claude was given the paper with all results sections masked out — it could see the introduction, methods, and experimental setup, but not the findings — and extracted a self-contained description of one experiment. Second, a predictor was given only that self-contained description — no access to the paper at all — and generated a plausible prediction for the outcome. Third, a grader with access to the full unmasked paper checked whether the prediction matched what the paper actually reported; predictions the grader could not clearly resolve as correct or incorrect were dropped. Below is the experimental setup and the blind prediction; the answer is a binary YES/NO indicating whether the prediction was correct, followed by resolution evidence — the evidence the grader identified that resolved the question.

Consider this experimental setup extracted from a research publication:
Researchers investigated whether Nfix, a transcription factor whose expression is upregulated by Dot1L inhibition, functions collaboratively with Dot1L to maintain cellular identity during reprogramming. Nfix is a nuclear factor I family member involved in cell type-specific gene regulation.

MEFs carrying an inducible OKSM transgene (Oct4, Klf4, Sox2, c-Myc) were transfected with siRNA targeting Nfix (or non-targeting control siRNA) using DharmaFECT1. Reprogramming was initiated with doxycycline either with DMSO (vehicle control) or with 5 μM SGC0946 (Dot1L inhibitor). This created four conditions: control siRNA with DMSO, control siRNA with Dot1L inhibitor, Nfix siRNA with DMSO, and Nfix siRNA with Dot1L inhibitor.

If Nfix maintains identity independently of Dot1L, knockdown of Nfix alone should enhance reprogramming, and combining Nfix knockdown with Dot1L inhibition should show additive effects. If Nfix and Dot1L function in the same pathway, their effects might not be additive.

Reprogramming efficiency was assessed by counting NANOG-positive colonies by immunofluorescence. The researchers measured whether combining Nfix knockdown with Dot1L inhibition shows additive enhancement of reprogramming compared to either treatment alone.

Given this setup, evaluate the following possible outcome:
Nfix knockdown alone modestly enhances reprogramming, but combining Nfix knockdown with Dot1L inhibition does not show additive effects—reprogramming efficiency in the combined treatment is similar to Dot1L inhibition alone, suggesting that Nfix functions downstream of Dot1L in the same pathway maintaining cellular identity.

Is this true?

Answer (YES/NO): NO